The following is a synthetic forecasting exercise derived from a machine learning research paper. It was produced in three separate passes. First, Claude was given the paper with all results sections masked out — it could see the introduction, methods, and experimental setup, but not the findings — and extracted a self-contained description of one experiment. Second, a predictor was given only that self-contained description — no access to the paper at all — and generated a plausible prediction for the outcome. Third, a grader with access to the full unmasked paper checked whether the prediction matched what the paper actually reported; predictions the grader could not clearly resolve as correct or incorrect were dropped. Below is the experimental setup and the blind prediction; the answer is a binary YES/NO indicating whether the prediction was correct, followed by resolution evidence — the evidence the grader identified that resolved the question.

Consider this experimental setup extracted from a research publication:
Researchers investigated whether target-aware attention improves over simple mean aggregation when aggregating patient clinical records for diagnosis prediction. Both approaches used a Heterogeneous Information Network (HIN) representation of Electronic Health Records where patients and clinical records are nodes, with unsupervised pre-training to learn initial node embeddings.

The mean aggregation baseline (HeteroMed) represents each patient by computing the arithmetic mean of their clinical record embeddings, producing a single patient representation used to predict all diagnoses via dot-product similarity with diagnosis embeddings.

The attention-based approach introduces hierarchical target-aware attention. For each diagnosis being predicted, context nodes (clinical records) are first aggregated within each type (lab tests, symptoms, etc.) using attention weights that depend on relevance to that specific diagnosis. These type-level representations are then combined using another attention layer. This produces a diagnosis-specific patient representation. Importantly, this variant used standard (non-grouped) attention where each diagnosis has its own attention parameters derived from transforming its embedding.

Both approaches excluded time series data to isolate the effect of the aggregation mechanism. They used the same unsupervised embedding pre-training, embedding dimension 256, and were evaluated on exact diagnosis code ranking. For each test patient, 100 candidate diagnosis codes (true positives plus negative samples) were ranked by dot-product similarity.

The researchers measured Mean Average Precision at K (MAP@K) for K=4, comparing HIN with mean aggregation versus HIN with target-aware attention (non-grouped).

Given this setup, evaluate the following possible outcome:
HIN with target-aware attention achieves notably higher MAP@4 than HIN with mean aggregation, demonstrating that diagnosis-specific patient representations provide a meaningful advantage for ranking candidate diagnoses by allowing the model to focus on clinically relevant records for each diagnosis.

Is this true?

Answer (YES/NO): NO